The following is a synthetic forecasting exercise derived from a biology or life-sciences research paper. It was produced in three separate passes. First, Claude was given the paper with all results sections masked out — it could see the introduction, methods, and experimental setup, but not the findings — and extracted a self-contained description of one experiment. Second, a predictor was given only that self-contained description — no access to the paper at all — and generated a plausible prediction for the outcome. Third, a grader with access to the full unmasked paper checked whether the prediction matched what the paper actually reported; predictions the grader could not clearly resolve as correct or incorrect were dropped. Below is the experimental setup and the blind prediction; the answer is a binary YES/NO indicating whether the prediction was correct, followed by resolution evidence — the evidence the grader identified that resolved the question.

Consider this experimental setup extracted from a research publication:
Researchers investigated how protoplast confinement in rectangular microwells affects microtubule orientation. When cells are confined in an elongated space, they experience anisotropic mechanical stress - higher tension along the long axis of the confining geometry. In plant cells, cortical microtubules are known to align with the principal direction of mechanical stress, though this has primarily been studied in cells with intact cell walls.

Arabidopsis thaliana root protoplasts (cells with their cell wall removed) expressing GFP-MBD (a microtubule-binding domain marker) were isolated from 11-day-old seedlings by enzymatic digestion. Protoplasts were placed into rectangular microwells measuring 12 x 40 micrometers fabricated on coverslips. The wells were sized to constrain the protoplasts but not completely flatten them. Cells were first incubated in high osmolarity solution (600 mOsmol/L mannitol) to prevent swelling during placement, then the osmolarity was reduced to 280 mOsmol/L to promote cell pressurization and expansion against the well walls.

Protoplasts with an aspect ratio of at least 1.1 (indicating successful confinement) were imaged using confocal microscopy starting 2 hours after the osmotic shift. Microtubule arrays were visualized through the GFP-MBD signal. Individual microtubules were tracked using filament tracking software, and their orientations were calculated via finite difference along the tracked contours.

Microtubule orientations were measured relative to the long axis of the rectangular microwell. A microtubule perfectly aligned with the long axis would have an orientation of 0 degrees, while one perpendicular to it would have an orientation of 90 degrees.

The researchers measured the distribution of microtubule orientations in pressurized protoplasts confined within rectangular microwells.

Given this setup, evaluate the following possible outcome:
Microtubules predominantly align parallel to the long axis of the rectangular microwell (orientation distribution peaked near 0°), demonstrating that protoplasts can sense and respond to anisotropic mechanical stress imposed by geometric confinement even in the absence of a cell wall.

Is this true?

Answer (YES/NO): NO